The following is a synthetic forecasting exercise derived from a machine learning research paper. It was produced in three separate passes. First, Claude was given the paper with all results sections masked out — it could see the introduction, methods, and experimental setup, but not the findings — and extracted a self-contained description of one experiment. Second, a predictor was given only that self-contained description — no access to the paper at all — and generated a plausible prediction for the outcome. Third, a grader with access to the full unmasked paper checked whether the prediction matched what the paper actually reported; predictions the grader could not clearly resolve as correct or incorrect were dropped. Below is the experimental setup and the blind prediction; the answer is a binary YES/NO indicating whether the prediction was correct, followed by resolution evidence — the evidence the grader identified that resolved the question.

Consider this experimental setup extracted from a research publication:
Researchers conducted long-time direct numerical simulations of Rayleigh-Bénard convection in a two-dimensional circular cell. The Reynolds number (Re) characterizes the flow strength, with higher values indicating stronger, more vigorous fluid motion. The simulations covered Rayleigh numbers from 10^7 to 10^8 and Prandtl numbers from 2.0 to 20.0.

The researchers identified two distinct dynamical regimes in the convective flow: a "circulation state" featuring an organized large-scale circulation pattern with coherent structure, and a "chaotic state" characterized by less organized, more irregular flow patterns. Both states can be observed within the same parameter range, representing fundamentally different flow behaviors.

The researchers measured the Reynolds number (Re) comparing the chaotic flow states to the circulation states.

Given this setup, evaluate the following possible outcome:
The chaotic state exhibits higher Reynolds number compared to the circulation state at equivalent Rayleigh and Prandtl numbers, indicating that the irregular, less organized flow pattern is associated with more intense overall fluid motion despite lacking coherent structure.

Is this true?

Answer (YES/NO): NO